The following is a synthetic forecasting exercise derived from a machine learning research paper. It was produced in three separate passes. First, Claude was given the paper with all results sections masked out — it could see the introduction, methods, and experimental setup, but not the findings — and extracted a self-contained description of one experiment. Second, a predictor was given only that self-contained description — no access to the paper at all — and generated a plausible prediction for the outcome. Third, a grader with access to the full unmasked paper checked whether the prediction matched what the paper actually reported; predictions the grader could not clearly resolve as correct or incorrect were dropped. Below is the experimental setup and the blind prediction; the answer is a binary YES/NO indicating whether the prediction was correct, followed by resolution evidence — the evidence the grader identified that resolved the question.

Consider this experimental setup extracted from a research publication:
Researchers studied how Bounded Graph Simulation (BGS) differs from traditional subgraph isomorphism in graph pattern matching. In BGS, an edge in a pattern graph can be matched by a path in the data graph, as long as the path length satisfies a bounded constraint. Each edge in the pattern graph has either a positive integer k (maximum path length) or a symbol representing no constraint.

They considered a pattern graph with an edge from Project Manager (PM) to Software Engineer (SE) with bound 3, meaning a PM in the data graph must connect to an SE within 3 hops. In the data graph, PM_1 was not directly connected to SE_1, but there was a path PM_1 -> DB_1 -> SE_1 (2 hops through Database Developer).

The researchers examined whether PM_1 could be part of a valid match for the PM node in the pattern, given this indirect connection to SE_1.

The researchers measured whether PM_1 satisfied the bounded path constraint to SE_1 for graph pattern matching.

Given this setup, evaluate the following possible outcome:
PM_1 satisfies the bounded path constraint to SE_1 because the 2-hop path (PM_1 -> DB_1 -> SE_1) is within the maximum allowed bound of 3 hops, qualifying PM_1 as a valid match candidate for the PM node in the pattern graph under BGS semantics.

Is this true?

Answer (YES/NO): YES